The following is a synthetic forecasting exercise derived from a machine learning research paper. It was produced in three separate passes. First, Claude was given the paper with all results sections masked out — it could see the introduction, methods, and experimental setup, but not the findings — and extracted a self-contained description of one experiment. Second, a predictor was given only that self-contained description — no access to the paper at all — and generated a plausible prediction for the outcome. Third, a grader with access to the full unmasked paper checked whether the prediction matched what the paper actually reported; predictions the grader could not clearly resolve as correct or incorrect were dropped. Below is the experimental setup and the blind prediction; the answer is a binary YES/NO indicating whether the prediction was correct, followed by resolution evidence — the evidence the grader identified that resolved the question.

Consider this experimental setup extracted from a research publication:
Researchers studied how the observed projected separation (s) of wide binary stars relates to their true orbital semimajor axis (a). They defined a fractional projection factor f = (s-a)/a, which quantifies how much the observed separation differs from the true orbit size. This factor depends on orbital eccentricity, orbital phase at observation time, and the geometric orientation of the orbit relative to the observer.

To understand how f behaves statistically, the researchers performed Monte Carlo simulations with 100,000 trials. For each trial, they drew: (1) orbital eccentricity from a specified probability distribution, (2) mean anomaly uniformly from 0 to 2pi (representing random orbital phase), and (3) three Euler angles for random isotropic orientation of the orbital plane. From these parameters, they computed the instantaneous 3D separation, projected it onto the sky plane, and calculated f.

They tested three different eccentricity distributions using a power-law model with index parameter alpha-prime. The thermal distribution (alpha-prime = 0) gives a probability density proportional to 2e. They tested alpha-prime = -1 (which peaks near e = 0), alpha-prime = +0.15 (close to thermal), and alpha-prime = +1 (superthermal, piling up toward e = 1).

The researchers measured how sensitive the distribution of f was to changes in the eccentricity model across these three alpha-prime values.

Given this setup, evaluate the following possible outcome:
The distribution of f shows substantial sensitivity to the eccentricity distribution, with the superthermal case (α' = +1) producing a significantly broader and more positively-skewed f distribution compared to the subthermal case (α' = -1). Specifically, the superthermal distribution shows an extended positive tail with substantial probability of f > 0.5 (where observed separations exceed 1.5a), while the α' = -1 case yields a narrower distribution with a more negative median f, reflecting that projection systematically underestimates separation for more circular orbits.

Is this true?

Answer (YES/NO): NO